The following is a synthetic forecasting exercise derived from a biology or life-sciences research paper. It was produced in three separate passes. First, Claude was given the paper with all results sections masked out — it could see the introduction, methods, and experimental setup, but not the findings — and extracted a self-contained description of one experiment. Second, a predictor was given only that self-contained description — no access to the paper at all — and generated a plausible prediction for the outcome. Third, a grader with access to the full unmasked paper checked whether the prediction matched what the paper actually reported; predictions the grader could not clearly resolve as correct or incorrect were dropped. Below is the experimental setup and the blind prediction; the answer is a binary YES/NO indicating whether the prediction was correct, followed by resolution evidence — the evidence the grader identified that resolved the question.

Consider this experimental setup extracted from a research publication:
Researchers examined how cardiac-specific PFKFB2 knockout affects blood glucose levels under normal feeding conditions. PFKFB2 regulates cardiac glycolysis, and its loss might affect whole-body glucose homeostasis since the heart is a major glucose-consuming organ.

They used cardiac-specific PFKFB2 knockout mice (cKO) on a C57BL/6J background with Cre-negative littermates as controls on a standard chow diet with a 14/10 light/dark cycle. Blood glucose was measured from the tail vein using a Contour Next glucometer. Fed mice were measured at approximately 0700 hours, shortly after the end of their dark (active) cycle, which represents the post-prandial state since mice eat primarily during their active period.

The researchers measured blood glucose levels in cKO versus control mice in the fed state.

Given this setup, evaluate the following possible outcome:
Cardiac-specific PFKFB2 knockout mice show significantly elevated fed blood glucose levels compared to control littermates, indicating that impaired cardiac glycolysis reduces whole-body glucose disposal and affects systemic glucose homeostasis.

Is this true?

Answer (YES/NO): NO